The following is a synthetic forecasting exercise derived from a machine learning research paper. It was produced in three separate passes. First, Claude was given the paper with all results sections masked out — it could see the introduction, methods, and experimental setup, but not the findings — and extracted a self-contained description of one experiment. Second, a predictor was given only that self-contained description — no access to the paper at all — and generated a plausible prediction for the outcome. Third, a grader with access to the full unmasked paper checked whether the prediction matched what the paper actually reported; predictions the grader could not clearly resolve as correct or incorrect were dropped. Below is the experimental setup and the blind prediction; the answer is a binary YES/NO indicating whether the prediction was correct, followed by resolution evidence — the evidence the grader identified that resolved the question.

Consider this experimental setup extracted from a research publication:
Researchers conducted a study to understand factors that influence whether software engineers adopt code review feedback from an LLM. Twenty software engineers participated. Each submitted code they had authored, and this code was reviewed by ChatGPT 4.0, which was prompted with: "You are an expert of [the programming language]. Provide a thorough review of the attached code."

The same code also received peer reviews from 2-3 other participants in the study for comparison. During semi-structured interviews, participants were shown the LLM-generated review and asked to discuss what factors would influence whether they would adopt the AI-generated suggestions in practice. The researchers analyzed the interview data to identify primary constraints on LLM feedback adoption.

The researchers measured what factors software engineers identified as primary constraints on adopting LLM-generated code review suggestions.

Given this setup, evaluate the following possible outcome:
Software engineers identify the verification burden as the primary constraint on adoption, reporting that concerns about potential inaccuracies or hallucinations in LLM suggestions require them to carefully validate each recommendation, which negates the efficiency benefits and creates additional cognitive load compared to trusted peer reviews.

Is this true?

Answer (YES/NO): NO